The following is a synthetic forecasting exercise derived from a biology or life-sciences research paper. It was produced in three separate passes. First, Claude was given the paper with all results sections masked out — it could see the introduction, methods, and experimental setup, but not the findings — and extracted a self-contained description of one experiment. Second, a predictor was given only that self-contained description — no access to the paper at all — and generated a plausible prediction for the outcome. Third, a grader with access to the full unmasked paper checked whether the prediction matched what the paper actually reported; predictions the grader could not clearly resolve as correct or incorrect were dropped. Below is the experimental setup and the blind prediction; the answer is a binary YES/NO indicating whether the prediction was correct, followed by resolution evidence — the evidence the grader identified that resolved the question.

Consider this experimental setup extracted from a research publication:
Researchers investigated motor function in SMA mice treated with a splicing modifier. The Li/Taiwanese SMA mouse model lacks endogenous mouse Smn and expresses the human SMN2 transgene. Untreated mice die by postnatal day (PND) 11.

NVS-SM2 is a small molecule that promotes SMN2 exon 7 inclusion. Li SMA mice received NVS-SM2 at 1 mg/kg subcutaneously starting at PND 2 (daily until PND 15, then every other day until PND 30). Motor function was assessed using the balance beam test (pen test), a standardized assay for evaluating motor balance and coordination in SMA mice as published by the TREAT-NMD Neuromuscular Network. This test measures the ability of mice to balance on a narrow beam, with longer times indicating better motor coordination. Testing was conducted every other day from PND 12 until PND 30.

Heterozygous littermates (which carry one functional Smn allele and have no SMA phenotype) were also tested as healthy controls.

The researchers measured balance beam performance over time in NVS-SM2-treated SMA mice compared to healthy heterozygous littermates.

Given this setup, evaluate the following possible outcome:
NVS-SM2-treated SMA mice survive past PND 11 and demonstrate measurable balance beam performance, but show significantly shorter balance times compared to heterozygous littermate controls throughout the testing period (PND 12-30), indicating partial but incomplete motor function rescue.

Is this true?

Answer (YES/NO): NO